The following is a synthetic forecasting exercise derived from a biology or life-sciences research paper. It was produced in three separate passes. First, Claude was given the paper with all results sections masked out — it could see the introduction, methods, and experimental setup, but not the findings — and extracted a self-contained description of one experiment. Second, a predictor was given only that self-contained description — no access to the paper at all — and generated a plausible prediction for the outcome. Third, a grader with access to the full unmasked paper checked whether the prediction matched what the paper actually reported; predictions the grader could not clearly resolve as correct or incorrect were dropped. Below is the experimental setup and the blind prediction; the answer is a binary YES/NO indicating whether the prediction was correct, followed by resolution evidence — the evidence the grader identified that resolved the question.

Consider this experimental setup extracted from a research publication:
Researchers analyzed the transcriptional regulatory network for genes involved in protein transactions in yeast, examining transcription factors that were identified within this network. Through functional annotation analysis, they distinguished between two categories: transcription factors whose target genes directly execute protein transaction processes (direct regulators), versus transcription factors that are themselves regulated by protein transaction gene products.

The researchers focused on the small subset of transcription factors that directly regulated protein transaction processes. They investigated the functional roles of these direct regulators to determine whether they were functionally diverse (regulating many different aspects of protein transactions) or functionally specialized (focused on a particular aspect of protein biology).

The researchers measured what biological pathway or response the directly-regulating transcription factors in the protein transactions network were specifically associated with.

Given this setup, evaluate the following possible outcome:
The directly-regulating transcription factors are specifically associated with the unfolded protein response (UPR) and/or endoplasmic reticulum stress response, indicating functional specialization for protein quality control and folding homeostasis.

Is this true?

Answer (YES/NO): YES